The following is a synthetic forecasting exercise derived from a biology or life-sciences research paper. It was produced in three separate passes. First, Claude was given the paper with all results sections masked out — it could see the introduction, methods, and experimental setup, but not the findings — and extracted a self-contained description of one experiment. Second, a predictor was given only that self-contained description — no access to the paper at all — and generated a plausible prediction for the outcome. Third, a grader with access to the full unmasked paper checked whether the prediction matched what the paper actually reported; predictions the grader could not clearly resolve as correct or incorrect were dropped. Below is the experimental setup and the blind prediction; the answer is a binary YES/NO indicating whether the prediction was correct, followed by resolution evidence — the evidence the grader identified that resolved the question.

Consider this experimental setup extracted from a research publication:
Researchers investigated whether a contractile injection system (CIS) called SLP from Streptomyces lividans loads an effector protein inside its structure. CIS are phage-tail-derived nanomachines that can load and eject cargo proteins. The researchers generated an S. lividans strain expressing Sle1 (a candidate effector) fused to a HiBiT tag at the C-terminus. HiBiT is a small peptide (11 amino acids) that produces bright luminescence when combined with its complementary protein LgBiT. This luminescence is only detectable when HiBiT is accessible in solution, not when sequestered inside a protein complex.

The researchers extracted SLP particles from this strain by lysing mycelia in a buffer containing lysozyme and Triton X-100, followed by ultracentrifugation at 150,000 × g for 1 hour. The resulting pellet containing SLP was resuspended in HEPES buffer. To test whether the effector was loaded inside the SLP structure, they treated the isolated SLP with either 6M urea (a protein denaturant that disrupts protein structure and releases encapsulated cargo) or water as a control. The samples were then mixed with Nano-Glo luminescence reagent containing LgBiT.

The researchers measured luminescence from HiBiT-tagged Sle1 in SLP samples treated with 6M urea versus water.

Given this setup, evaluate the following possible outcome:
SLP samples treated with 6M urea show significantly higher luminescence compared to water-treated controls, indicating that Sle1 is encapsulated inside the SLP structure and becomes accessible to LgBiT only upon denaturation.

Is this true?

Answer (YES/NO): YES